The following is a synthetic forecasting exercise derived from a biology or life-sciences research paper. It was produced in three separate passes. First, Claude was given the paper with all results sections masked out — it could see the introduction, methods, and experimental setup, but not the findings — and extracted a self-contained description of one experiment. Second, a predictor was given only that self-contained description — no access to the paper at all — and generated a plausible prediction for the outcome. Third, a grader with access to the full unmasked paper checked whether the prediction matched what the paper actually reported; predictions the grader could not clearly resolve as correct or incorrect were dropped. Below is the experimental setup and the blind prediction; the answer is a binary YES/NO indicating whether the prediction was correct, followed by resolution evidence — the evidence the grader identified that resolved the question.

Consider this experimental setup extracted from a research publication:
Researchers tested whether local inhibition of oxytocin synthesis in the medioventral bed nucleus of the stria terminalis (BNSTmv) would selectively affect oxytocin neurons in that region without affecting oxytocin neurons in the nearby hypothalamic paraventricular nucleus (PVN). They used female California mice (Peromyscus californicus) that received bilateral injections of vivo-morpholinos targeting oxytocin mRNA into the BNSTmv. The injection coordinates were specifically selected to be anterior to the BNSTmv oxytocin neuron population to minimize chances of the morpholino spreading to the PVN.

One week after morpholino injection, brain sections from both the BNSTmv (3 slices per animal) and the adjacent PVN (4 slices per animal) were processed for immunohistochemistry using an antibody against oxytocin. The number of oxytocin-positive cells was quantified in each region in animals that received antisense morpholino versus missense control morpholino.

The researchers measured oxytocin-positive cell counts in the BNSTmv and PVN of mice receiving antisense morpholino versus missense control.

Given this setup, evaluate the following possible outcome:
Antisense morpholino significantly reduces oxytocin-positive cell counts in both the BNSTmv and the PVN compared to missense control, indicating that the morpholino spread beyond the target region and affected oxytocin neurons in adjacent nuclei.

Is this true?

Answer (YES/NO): NO